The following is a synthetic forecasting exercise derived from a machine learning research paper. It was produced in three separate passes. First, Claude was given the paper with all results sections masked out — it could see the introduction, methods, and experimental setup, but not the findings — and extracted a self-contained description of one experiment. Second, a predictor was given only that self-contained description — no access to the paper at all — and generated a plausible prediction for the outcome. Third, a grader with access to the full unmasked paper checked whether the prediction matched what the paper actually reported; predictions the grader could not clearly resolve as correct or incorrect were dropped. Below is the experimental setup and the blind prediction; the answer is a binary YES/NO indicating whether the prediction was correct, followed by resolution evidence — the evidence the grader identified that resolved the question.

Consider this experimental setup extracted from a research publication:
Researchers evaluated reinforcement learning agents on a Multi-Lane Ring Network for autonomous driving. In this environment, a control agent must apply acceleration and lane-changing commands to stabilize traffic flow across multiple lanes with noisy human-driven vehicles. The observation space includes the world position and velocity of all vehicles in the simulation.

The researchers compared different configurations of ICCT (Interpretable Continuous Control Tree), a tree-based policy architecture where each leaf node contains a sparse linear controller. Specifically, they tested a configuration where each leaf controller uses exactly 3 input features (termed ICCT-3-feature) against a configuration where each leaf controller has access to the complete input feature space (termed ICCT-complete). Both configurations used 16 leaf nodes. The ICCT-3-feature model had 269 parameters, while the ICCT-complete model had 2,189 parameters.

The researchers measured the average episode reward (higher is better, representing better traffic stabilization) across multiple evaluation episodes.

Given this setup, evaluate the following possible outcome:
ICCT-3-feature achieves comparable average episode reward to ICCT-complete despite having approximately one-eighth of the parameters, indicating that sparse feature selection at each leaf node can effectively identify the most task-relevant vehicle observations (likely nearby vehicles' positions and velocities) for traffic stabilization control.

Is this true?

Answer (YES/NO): NO